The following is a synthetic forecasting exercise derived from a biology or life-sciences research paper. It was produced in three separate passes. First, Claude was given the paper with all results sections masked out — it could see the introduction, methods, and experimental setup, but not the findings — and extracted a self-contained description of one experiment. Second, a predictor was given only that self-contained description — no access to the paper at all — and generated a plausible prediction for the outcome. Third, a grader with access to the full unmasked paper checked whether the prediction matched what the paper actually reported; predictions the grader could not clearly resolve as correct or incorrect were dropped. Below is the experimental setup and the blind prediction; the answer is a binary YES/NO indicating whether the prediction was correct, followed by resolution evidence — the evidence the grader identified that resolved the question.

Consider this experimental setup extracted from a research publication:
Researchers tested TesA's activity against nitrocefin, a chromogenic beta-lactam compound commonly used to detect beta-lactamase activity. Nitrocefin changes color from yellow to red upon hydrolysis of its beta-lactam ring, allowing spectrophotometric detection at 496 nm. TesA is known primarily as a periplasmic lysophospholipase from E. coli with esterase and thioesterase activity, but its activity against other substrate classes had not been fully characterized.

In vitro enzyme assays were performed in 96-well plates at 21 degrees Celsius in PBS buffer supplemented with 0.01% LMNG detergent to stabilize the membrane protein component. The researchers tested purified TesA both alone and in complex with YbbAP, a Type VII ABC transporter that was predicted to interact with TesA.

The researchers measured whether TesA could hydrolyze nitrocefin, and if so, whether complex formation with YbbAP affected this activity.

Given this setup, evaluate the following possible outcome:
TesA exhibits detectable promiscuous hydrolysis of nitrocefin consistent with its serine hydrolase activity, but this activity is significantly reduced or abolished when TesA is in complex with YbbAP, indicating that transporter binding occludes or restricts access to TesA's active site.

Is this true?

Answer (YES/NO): NO